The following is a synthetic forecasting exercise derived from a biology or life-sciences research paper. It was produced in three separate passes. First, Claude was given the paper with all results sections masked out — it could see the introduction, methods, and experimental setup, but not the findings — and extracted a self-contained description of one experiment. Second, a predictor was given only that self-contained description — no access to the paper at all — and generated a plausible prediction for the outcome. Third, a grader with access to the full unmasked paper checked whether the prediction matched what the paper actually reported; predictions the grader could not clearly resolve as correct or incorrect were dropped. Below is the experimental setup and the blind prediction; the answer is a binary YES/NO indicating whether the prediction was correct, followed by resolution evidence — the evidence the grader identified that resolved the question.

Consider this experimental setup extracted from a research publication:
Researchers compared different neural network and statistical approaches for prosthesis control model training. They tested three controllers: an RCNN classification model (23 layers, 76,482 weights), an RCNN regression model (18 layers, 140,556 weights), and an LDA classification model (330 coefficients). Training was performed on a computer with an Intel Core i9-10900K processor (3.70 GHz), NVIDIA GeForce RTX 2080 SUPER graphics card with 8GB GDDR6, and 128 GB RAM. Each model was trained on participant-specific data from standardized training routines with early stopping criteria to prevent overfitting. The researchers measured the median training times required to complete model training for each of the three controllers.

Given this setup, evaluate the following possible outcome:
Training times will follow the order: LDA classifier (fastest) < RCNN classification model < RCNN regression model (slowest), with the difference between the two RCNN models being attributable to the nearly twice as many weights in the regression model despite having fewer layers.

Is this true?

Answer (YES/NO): NO